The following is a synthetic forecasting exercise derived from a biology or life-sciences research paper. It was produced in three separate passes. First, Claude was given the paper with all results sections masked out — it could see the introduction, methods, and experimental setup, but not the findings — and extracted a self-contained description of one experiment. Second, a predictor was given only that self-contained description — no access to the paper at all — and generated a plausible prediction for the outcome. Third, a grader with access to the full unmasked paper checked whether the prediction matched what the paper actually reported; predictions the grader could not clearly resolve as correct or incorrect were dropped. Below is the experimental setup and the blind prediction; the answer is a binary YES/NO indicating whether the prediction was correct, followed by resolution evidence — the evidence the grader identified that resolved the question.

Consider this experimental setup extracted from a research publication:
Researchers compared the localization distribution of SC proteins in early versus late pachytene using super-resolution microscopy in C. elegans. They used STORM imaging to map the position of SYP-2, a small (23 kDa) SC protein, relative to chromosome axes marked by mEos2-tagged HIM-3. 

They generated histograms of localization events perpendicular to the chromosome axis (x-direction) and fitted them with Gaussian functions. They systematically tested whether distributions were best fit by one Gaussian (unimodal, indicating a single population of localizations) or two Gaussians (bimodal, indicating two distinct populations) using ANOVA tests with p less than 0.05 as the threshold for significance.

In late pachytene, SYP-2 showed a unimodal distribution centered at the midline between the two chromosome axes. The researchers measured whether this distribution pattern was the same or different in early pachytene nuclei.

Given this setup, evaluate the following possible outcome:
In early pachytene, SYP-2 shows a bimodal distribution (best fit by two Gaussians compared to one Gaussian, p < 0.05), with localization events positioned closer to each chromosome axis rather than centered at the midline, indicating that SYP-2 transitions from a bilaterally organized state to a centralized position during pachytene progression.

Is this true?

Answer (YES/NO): NO